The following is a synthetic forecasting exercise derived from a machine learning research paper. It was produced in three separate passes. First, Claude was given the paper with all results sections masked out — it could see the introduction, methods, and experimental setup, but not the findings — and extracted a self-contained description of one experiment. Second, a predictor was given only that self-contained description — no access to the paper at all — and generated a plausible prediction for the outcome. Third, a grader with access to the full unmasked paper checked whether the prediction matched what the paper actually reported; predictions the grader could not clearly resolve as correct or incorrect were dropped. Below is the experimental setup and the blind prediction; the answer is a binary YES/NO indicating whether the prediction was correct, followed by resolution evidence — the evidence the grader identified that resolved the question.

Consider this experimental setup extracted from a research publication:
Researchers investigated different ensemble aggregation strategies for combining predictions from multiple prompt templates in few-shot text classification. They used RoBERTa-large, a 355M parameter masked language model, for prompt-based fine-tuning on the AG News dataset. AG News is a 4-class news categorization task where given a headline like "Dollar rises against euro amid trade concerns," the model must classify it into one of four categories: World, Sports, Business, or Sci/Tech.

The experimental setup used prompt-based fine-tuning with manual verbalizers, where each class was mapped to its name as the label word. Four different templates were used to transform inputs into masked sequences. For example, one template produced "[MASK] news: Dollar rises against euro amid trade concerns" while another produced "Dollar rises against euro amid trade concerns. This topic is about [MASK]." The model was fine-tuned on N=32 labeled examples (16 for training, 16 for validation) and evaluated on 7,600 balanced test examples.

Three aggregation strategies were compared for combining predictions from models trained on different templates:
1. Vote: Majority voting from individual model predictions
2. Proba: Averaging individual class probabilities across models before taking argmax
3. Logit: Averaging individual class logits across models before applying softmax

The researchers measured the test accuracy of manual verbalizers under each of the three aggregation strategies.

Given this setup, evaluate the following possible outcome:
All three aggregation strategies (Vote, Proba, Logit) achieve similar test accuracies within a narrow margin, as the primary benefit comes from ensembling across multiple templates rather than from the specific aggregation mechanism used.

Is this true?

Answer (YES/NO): YES